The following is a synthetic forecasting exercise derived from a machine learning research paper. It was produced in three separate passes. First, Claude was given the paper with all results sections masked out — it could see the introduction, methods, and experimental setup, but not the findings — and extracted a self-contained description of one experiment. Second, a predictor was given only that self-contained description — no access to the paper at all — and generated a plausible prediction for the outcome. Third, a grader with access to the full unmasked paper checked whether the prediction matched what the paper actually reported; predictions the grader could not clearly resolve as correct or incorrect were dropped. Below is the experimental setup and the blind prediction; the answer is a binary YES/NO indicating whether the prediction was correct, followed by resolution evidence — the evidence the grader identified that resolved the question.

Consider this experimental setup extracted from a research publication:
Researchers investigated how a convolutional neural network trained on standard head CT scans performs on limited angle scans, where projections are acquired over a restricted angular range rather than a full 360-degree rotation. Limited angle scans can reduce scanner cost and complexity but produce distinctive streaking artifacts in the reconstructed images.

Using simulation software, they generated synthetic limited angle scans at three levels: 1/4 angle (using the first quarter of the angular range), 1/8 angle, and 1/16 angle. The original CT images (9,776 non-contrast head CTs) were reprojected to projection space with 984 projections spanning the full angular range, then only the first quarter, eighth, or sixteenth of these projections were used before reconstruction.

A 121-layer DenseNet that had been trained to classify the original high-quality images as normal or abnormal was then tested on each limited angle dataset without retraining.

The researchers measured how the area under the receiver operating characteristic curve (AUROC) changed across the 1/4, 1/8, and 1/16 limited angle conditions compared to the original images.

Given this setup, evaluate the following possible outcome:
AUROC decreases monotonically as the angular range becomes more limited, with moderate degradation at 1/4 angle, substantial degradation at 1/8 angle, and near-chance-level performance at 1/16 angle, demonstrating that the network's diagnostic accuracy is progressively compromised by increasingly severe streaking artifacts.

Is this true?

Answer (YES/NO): NO